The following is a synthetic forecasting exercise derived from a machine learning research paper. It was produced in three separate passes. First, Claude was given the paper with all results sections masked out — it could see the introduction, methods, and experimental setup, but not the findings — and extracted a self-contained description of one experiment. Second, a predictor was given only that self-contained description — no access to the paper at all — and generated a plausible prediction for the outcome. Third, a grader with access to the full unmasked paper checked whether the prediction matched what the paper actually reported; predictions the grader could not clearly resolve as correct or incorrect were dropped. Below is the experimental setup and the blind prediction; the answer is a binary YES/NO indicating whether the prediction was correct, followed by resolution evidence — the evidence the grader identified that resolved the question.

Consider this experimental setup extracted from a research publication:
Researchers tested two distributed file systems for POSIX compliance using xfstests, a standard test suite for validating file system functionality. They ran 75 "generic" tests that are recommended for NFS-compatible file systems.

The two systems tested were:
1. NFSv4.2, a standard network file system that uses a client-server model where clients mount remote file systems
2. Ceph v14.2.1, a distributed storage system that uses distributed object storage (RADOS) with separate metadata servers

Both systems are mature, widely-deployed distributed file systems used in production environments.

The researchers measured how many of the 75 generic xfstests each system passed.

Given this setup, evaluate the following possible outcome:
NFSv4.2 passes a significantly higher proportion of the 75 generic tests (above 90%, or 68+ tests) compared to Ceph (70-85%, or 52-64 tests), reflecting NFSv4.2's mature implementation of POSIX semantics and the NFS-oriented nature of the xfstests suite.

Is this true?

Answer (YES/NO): NO